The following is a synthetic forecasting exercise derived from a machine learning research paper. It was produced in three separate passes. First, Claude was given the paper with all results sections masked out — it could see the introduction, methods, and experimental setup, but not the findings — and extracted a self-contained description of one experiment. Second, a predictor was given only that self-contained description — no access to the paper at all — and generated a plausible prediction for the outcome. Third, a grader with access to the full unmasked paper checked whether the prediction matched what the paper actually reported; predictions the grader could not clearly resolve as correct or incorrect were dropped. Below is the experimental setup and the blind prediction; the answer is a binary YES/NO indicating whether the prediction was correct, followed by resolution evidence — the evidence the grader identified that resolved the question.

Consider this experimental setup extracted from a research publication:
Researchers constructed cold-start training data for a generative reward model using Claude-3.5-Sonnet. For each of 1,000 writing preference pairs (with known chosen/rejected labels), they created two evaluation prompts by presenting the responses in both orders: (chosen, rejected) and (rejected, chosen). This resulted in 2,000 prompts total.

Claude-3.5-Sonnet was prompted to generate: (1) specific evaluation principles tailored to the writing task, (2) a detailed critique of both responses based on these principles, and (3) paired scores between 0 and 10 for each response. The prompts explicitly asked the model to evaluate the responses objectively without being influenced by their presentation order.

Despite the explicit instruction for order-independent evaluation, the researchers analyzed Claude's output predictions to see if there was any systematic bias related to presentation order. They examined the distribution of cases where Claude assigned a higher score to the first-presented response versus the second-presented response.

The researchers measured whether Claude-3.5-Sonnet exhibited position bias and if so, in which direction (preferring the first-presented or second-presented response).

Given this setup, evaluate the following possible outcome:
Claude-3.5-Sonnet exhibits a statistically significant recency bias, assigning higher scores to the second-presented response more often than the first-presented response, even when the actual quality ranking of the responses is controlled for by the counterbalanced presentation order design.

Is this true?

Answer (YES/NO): NO